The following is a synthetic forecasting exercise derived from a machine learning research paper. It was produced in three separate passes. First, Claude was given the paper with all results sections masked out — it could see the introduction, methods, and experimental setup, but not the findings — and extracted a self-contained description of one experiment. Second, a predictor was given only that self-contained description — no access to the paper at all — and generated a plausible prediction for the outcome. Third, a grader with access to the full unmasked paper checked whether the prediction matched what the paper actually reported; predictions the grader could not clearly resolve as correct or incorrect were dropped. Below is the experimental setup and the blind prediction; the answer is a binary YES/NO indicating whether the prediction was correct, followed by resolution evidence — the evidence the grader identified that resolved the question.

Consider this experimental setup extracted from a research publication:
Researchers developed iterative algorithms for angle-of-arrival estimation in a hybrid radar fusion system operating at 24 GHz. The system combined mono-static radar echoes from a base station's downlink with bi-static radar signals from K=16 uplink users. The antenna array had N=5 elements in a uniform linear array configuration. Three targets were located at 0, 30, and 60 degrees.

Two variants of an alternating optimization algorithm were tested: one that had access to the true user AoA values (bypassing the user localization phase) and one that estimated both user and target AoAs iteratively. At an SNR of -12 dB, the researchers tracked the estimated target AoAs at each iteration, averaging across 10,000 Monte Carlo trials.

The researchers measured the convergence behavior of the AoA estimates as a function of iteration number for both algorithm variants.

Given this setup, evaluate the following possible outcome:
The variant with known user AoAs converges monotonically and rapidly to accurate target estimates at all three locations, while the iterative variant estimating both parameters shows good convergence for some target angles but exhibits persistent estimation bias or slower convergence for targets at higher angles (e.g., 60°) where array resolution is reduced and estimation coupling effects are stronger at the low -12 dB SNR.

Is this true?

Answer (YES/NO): NO